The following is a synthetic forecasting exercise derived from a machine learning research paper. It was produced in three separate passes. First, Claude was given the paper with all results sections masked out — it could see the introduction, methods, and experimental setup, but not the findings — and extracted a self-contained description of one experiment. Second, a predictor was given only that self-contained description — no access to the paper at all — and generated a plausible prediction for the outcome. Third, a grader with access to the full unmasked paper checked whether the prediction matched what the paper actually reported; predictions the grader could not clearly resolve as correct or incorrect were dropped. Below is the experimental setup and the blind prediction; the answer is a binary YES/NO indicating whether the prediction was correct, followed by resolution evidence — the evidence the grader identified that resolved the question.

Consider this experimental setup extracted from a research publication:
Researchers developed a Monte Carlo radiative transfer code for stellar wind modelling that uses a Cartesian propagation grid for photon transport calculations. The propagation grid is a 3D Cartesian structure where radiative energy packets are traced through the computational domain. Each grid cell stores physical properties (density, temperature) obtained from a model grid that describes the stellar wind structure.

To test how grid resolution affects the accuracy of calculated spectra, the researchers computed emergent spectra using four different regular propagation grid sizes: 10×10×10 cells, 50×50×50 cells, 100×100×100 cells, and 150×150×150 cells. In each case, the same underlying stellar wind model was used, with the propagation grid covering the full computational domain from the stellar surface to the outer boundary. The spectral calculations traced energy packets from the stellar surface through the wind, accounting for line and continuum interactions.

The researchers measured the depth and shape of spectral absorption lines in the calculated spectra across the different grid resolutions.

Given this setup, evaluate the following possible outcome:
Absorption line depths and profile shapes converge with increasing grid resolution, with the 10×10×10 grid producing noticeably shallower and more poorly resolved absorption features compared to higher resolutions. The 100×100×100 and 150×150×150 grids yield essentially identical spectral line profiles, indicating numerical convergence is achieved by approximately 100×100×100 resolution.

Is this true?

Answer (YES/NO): YES